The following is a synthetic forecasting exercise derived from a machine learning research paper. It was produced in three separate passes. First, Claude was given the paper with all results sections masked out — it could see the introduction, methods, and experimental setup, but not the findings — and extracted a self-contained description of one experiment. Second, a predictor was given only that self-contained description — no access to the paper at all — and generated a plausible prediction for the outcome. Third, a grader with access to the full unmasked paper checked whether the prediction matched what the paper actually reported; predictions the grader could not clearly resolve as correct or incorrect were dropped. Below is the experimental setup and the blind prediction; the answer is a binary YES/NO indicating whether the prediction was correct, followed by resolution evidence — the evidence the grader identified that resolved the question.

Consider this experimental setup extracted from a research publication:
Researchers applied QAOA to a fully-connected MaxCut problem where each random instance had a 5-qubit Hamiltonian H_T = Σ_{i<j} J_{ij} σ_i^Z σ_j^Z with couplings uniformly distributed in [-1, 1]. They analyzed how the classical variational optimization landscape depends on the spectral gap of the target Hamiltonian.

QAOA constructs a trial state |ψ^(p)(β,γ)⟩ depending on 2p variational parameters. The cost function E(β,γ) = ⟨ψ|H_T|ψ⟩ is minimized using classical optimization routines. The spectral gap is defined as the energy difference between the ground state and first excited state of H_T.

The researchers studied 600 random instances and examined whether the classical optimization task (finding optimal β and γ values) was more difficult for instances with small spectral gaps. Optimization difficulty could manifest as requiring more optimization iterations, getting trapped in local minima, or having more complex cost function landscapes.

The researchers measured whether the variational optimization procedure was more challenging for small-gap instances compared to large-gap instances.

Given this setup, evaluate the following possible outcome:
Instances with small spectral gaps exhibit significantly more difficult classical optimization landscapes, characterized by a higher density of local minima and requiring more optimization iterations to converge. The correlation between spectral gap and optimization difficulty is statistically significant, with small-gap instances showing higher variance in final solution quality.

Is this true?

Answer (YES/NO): NO